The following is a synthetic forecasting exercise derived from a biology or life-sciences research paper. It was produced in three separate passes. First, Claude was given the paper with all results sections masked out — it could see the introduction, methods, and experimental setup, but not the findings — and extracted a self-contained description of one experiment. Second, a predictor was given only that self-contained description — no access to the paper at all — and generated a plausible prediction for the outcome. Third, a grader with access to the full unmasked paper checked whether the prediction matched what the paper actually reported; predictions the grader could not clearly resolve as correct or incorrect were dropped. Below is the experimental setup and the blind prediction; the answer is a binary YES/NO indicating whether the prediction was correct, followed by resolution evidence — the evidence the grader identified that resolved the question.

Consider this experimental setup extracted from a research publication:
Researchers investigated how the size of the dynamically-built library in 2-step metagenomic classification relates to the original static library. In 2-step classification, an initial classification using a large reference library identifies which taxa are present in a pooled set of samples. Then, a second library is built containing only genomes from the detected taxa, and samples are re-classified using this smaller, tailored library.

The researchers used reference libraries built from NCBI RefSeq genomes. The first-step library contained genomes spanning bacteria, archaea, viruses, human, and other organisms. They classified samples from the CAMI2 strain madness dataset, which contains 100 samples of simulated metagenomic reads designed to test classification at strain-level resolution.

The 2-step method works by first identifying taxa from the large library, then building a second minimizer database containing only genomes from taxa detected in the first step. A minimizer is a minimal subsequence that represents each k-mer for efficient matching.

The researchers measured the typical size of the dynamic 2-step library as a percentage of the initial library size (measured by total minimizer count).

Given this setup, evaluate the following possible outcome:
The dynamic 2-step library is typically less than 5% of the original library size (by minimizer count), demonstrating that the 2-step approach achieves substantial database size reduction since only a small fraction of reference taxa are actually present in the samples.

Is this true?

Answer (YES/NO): NO